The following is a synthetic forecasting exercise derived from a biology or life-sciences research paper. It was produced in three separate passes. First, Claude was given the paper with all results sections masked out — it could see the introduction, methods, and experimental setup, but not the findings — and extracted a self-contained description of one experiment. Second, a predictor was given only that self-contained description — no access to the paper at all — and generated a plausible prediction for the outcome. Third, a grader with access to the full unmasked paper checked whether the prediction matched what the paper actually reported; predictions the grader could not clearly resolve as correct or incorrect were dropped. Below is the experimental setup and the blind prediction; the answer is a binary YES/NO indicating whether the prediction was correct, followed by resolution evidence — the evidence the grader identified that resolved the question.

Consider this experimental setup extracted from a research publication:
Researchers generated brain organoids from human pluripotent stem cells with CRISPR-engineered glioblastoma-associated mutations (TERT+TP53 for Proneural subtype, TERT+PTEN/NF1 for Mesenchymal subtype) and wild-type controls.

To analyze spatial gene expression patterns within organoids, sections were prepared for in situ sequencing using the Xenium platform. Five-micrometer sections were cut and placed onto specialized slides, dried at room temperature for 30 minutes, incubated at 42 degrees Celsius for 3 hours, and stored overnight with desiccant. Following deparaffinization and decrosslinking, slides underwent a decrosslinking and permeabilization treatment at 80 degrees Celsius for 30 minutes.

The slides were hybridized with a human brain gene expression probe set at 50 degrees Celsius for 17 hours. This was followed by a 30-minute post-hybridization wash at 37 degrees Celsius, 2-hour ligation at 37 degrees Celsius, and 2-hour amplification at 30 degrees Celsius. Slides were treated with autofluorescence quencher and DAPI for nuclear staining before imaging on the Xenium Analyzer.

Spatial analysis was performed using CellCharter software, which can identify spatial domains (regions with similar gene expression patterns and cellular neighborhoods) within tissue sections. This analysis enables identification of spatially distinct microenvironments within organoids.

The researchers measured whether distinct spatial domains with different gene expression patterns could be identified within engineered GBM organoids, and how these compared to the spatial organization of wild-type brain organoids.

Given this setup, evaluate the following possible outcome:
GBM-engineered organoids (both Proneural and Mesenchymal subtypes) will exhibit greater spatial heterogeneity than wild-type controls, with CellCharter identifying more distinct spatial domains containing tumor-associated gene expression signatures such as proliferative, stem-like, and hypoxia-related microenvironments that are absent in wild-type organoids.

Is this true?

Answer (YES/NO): NO